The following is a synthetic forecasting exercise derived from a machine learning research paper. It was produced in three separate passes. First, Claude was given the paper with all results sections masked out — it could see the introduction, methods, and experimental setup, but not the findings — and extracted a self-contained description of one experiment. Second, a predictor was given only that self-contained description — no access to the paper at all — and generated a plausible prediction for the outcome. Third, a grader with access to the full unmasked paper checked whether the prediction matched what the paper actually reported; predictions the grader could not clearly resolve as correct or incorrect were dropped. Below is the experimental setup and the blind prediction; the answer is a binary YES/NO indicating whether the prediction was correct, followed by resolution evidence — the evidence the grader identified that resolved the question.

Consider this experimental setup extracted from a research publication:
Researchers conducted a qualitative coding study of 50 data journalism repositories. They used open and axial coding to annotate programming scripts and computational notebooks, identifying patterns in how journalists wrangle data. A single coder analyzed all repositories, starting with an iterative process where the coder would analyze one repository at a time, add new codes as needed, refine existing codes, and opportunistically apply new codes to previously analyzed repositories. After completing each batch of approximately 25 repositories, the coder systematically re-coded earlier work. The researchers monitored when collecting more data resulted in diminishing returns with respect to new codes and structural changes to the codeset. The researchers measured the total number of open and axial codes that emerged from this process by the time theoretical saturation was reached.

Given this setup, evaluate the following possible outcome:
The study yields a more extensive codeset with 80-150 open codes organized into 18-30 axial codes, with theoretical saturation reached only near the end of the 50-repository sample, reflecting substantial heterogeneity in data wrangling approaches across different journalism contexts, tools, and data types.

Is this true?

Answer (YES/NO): NO